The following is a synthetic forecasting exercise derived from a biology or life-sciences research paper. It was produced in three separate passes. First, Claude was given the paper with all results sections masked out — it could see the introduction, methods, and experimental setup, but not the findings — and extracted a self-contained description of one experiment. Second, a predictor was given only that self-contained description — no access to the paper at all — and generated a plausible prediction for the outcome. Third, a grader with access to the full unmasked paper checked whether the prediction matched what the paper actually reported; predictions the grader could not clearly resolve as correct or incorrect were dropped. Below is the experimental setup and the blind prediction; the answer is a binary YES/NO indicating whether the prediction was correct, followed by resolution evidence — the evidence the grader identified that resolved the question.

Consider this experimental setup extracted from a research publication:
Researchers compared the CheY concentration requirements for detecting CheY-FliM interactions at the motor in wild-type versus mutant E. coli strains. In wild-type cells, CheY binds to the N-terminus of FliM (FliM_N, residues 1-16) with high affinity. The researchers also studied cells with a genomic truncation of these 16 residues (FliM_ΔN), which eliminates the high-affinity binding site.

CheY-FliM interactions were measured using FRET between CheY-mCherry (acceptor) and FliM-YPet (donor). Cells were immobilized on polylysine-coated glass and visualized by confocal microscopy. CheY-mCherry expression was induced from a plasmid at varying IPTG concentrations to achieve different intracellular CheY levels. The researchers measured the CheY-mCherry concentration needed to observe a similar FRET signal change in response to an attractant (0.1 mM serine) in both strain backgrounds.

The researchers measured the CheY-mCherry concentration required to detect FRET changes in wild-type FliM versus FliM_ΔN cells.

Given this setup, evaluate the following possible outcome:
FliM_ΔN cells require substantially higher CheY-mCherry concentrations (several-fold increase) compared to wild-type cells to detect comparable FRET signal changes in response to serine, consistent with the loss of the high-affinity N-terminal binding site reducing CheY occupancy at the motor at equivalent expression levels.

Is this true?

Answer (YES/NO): YES